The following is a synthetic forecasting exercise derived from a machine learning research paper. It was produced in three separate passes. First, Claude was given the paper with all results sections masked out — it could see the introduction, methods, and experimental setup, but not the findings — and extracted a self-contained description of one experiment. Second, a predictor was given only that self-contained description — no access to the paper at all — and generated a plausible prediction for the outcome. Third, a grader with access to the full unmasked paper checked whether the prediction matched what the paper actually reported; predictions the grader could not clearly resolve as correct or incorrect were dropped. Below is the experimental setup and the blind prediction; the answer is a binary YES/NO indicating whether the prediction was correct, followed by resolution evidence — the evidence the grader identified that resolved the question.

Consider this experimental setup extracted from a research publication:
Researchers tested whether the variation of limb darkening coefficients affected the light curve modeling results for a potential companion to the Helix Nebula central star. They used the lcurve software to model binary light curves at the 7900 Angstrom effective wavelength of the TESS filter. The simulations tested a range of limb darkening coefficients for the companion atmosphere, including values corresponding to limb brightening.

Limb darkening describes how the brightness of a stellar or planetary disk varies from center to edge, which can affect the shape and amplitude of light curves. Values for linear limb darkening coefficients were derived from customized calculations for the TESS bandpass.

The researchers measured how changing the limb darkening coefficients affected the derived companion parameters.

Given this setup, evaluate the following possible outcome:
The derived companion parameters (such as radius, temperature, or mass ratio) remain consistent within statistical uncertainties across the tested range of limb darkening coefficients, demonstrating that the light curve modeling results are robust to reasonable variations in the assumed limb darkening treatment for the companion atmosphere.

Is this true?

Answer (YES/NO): YES